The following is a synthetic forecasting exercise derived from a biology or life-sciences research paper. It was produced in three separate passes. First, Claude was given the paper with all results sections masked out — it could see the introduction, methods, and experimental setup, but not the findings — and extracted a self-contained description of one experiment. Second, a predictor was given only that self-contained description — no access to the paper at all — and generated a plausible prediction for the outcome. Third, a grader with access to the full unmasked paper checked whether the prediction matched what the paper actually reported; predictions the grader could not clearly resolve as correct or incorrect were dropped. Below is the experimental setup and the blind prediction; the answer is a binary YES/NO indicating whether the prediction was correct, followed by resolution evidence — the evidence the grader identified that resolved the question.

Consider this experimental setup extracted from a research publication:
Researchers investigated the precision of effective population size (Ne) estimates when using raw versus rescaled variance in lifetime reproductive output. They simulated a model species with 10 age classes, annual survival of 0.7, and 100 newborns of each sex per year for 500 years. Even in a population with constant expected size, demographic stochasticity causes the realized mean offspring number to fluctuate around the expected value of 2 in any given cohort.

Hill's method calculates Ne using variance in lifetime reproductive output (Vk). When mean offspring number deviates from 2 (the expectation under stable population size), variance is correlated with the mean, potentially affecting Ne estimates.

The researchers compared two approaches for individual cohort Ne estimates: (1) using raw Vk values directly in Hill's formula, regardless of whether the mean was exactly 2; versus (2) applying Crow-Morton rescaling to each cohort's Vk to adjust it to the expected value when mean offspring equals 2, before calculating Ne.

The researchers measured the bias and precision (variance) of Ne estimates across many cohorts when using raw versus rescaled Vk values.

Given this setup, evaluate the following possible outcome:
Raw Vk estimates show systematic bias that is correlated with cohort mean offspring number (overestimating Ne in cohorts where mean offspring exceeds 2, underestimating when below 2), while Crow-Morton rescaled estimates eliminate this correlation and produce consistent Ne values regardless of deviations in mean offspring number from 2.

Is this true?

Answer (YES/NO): NO